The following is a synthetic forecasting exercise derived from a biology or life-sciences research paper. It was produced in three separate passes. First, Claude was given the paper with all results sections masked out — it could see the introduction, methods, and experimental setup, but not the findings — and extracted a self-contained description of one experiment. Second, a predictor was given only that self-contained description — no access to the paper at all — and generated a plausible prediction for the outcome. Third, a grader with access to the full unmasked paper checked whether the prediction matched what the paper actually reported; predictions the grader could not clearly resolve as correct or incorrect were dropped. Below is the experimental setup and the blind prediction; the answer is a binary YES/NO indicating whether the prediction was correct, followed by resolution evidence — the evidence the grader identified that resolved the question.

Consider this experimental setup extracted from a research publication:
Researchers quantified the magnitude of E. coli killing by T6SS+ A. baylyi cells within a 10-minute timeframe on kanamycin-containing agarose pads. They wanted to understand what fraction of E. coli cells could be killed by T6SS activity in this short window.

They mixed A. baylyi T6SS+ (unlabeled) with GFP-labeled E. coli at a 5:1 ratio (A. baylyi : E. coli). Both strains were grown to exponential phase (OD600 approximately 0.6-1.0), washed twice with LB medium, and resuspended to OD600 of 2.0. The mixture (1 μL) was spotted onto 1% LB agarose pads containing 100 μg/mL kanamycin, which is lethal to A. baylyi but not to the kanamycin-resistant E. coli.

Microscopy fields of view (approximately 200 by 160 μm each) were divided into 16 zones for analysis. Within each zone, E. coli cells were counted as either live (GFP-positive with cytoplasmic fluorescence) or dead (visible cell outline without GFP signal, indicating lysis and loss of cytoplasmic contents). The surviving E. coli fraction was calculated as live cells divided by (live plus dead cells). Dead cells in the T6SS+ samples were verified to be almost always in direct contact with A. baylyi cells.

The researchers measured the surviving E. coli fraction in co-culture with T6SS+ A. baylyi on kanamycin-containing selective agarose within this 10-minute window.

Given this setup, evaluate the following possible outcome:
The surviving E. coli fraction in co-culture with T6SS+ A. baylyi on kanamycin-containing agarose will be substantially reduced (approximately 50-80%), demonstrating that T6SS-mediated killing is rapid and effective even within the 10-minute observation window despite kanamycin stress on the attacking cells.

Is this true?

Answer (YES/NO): YES